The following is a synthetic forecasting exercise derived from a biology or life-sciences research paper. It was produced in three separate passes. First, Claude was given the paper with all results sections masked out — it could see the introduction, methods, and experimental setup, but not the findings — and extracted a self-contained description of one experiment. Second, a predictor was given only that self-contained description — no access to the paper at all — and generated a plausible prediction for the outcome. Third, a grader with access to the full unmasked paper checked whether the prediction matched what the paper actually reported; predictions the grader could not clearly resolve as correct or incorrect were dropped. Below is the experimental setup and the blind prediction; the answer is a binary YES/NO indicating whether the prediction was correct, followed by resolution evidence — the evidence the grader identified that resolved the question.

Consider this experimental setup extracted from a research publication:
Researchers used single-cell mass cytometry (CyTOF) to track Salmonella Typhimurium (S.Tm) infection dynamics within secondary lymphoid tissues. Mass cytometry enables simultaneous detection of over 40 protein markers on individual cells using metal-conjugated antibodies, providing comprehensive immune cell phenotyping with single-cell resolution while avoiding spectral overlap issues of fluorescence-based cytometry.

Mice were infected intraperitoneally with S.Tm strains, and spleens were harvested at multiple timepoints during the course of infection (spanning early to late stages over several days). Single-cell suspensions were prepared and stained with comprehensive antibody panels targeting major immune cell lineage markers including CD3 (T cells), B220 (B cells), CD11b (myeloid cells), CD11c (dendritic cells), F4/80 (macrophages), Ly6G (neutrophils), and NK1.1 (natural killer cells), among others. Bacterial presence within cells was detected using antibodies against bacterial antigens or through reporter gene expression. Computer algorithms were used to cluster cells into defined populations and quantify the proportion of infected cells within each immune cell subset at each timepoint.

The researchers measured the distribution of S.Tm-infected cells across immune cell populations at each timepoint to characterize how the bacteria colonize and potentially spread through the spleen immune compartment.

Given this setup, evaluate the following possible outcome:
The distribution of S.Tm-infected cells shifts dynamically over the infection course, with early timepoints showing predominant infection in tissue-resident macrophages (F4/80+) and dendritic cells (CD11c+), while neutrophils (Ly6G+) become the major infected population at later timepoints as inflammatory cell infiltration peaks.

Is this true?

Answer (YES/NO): NO